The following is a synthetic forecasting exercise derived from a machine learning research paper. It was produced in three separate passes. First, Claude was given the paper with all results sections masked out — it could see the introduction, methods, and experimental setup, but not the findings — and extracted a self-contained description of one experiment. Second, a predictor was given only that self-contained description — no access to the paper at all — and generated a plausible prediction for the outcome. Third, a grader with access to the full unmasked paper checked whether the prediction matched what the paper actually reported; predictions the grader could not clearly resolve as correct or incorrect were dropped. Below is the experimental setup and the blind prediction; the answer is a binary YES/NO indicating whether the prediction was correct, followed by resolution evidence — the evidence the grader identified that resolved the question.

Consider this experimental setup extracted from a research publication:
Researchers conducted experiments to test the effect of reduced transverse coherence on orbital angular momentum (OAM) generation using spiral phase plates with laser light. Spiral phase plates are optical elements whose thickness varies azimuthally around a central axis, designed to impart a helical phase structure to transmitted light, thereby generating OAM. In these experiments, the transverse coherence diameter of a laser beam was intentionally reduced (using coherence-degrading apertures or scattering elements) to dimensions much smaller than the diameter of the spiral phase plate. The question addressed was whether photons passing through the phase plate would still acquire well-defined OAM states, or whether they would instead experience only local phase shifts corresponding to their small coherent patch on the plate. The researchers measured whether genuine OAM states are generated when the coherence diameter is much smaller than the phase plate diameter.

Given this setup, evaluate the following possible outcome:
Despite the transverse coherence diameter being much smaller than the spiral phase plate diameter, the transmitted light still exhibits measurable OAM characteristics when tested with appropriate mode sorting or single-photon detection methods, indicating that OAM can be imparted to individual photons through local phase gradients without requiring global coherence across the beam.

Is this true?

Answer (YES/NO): NO